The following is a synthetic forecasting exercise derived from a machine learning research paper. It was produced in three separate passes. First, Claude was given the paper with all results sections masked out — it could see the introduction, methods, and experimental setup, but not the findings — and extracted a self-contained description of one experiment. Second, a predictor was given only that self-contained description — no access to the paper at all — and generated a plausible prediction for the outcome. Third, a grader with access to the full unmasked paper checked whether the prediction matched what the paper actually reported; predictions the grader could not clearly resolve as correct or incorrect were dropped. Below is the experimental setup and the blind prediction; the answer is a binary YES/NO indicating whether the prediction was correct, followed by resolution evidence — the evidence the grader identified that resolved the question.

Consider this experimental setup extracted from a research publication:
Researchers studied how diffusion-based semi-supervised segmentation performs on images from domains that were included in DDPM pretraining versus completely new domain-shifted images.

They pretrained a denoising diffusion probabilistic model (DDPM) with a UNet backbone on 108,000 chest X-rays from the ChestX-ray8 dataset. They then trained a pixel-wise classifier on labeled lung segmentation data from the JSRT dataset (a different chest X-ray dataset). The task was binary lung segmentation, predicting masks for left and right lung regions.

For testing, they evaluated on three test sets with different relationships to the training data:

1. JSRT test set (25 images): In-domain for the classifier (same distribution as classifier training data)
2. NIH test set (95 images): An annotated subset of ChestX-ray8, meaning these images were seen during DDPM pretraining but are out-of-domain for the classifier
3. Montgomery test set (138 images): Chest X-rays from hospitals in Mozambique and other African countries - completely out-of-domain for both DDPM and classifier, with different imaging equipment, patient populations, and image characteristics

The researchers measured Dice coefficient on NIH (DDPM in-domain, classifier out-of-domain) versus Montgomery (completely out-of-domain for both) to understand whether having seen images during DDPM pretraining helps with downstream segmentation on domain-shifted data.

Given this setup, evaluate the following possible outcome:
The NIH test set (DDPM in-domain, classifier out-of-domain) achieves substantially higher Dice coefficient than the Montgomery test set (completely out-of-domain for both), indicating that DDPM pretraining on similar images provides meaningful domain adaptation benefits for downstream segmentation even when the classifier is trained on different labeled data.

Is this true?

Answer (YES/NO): NO